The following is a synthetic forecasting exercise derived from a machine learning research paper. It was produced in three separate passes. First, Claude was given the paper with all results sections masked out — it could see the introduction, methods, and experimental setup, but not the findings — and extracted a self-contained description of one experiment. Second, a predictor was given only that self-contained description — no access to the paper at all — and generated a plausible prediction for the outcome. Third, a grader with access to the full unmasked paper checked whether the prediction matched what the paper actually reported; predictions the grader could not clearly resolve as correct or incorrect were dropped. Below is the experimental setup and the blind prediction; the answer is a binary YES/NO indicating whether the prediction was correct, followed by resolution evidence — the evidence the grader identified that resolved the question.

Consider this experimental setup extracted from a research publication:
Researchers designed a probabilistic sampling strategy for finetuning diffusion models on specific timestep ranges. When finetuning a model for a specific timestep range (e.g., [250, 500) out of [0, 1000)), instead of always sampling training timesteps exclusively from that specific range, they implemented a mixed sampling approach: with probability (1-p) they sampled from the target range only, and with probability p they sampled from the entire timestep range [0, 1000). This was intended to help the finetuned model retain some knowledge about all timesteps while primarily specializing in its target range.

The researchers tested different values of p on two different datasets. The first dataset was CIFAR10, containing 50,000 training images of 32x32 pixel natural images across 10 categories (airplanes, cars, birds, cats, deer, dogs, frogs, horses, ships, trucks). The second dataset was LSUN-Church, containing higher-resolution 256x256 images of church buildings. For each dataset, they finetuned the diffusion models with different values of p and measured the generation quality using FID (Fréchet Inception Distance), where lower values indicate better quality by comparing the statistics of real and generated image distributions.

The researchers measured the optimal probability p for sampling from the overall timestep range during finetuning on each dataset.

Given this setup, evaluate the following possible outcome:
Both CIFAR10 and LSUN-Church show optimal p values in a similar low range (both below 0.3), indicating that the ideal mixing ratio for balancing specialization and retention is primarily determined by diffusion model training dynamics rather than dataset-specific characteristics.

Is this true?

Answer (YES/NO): NO